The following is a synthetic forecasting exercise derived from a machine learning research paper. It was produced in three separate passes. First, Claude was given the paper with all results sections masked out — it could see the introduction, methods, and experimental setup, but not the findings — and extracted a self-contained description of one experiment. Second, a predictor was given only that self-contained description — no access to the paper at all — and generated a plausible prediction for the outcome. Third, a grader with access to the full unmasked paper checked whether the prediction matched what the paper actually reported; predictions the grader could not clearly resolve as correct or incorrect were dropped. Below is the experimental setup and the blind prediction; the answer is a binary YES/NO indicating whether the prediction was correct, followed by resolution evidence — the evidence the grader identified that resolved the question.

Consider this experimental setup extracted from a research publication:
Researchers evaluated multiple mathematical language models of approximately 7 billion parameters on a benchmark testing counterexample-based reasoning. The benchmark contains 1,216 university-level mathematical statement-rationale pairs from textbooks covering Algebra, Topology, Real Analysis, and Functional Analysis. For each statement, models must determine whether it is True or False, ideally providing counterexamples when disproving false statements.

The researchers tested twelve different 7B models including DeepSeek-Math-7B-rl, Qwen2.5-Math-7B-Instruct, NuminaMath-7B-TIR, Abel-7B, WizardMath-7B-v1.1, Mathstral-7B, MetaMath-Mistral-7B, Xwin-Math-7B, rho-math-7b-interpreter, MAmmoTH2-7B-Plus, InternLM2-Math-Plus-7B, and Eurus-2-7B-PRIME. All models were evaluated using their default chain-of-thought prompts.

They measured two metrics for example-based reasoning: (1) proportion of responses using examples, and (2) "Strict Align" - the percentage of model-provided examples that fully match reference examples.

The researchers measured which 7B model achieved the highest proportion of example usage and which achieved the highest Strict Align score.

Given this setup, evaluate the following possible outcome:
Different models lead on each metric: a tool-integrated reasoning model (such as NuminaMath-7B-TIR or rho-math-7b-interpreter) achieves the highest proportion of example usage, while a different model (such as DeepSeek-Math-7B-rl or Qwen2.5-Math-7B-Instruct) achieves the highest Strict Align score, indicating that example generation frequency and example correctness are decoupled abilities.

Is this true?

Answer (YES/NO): NO